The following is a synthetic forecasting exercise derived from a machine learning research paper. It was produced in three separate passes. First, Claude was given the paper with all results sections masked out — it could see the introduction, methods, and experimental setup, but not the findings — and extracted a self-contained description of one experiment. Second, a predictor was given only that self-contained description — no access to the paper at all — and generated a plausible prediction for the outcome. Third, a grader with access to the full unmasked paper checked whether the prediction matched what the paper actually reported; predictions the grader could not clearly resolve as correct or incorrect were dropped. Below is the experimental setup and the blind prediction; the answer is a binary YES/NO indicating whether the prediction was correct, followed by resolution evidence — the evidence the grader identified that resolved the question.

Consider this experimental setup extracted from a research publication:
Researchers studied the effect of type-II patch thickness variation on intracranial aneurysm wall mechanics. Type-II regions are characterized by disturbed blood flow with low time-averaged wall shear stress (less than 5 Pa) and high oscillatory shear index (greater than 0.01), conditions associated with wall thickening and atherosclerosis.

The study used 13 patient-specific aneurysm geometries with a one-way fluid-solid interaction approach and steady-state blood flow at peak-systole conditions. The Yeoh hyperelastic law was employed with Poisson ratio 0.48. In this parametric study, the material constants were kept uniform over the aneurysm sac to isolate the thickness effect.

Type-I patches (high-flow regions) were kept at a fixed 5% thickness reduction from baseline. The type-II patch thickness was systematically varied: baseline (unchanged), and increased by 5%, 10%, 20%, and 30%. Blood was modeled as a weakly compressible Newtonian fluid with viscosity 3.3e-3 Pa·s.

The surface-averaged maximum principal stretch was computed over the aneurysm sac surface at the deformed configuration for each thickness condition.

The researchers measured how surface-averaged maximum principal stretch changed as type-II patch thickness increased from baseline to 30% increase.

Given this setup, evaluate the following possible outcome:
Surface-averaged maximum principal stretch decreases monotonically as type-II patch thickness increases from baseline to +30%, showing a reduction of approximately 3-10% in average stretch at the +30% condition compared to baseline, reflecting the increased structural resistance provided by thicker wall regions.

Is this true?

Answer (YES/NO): NO